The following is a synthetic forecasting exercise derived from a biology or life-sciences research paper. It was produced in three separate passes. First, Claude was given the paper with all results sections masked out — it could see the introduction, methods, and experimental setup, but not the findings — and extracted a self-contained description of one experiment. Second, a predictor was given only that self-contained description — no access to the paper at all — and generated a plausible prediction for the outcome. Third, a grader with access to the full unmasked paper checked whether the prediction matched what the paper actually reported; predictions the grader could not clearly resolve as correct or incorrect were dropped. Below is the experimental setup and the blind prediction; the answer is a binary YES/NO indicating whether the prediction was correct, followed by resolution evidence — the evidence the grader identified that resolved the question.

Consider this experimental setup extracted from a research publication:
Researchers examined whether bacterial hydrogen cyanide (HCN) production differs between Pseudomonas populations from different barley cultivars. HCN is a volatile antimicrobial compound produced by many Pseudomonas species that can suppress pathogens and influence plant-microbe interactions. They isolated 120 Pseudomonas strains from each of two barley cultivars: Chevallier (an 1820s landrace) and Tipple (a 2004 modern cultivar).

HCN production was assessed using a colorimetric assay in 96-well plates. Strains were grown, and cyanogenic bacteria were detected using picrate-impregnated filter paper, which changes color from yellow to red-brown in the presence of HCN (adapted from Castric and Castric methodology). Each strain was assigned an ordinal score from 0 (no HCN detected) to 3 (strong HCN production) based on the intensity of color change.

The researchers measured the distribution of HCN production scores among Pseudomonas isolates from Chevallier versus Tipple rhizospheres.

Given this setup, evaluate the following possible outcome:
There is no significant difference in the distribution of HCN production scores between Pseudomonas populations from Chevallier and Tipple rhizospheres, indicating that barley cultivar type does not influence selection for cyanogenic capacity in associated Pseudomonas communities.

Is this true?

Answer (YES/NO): NO